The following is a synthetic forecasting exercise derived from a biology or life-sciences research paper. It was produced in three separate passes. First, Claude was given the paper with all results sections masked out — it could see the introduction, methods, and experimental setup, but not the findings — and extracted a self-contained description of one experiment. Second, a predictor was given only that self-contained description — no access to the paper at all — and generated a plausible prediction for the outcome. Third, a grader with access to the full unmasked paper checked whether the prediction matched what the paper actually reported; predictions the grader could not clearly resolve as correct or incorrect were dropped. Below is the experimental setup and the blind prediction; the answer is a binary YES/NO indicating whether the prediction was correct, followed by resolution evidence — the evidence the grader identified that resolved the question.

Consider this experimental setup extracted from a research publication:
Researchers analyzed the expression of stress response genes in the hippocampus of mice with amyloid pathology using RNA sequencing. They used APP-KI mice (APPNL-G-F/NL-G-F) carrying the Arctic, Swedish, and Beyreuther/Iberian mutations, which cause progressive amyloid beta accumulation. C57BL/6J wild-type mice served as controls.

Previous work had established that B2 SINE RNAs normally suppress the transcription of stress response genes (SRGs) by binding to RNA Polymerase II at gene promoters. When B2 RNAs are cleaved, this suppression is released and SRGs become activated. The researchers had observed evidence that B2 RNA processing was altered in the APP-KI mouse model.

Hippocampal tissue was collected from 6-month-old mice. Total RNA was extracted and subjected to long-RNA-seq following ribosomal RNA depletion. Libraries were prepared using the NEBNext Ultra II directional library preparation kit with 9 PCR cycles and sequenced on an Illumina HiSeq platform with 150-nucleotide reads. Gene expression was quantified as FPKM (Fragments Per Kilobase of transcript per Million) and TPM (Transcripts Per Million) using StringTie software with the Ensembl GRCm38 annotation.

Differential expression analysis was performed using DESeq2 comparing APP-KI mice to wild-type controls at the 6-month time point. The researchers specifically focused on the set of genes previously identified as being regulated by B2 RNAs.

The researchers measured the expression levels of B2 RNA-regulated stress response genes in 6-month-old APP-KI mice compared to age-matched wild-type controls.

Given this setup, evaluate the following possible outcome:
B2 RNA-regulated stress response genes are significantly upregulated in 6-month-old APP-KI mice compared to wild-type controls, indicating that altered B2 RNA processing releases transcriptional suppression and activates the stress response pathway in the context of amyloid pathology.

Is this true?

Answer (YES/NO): YES